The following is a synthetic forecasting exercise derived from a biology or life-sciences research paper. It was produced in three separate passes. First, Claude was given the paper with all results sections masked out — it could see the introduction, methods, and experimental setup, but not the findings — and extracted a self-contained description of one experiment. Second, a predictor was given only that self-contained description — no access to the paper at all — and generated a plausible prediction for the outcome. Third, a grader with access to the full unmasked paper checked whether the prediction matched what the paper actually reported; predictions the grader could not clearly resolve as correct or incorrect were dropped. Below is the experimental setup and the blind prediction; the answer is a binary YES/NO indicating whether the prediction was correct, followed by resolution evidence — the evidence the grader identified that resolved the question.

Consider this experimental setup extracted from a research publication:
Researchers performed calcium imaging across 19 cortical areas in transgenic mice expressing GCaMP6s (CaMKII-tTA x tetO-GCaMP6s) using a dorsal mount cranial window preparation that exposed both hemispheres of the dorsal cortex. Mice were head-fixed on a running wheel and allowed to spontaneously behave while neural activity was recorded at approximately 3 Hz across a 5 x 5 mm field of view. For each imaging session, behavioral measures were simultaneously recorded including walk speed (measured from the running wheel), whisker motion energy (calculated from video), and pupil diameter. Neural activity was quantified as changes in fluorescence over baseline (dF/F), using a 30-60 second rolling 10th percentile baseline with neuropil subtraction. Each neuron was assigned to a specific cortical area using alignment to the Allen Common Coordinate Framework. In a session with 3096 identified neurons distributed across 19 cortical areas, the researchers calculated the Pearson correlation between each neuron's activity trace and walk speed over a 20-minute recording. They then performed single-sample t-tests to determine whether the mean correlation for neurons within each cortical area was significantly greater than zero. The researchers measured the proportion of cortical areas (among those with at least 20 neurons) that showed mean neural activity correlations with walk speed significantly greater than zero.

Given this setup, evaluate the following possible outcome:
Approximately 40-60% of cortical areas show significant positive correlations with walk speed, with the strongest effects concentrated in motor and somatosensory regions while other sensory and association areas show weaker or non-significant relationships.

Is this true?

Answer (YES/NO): NO